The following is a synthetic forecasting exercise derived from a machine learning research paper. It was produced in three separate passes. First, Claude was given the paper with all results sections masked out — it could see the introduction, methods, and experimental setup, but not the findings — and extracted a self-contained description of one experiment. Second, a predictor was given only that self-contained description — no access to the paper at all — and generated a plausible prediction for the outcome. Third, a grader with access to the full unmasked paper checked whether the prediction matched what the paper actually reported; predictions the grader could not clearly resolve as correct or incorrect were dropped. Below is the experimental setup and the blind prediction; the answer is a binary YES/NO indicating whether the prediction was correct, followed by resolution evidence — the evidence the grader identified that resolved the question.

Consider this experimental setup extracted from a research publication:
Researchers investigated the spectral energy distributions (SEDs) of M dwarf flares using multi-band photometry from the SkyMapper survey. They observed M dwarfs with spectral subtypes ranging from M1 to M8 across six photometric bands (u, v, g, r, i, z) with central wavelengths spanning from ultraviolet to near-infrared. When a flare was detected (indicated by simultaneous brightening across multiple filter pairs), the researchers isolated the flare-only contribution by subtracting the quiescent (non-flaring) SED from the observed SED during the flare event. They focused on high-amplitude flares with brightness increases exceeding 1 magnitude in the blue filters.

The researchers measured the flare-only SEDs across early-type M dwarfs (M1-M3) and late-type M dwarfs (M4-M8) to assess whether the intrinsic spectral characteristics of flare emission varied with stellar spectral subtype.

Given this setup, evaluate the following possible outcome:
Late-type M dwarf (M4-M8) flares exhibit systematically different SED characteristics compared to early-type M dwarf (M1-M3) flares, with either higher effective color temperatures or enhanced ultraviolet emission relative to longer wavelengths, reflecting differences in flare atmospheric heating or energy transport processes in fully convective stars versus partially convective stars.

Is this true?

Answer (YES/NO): NO